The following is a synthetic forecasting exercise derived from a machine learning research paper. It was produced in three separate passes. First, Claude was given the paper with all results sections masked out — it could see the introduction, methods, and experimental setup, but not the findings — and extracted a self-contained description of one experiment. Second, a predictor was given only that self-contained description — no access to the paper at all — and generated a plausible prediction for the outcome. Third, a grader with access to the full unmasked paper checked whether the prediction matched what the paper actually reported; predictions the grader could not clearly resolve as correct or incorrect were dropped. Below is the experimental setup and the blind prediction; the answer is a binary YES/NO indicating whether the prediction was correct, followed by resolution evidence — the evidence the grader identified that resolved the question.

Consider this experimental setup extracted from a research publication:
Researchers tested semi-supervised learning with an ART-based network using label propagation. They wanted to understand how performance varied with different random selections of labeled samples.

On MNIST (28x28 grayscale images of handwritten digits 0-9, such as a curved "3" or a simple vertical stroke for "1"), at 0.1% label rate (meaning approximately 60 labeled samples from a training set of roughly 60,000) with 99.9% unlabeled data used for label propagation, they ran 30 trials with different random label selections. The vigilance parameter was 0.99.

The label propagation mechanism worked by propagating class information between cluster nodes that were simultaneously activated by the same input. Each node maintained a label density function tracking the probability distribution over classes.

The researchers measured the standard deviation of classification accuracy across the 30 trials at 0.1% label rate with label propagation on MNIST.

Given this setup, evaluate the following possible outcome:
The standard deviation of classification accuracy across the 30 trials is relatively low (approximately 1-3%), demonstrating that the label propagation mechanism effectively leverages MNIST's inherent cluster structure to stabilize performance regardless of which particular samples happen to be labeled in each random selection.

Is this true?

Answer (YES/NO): YES